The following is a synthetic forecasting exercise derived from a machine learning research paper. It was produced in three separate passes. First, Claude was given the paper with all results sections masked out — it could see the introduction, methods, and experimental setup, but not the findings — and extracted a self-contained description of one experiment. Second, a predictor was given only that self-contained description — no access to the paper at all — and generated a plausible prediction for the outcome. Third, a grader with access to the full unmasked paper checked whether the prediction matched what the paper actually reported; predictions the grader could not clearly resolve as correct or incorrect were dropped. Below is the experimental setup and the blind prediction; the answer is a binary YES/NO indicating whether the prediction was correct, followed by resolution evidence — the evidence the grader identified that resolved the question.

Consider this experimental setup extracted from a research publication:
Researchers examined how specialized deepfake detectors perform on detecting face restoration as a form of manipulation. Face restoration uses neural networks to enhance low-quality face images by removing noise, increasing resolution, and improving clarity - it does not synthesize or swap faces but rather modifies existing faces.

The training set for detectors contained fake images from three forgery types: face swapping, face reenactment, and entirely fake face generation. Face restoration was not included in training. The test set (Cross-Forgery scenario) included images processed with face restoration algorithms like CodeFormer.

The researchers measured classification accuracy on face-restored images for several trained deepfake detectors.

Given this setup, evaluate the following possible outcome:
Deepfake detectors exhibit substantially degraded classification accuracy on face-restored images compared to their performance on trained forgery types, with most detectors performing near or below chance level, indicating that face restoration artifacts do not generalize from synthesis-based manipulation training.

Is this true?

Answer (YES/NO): NO